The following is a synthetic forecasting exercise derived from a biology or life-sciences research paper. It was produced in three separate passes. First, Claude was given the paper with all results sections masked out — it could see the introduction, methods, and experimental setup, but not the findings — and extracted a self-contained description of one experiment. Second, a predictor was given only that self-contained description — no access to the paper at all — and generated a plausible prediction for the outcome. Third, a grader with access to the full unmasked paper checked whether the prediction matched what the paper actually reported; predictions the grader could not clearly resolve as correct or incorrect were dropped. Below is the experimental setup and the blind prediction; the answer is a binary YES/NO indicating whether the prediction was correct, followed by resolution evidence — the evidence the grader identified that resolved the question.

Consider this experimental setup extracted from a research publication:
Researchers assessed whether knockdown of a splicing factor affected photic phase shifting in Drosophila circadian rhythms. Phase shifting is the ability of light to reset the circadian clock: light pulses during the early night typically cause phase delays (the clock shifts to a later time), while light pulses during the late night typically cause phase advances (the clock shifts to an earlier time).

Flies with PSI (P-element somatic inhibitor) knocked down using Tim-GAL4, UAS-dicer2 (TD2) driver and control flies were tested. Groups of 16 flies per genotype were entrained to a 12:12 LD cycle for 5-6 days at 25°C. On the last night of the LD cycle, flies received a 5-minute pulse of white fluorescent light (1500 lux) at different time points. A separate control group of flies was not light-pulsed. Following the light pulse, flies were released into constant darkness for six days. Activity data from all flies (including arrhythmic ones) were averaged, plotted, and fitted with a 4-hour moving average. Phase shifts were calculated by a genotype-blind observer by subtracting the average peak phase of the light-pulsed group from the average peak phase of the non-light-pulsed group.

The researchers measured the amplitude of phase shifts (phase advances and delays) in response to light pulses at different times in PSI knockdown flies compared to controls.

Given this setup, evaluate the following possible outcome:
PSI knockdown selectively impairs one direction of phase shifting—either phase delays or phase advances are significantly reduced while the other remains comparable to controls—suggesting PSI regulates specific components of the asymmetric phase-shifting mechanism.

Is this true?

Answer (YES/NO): NO